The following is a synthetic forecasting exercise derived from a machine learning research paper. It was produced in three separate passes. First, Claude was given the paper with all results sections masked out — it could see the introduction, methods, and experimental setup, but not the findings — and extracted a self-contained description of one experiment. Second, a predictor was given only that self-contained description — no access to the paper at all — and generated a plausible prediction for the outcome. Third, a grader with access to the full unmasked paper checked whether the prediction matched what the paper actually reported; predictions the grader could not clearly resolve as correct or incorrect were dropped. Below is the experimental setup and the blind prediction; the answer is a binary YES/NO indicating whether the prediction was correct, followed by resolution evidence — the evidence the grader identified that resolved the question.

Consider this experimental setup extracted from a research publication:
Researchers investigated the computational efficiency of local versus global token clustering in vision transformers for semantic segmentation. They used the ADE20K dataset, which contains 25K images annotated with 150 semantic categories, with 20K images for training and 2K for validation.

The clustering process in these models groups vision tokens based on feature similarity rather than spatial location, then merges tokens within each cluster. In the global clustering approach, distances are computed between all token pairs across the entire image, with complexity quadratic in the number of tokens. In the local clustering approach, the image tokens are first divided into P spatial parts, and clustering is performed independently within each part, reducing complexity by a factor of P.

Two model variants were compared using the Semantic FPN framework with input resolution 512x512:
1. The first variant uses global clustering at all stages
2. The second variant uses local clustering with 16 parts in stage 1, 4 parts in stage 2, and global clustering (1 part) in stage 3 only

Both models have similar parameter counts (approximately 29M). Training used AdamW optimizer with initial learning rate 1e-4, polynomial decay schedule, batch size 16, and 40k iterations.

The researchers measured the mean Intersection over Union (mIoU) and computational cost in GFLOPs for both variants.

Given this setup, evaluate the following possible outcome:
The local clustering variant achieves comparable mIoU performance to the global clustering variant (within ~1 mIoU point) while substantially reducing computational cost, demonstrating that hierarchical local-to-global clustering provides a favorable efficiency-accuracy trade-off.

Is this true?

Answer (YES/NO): YES